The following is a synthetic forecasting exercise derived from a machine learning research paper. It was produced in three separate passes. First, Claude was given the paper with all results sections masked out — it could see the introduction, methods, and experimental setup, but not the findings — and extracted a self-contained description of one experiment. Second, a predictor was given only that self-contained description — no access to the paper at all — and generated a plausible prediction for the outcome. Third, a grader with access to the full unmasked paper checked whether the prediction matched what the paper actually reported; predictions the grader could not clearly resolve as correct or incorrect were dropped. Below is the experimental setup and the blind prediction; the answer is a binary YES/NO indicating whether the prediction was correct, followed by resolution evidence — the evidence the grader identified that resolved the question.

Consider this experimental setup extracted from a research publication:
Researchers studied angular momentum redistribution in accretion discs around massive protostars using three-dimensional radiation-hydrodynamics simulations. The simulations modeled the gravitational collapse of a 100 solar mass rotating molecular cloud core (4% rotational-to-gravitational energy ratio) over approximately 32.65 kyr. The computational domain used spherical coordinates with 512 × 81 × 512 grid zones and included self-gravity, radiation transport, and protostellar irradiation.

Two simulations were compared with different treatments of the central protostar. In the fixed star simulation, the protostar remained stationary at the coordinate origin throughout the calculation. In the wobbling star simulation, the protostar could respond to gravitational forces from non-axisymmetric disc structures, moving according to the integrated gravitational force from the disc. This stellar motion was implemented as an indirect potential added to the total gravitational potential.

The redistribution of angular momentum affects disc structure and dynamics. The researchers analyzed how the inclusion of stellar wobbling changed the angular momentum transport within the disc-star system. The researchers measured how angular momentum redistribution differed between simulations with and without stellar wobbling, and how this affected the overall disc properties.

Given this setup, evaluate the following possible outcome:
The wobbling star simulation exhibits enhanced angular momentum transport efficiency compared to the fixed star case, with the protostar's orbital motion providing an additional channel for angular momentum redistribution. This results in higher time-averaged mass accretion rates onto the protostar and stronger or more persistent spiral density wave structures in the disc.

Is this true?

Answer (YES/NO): NO